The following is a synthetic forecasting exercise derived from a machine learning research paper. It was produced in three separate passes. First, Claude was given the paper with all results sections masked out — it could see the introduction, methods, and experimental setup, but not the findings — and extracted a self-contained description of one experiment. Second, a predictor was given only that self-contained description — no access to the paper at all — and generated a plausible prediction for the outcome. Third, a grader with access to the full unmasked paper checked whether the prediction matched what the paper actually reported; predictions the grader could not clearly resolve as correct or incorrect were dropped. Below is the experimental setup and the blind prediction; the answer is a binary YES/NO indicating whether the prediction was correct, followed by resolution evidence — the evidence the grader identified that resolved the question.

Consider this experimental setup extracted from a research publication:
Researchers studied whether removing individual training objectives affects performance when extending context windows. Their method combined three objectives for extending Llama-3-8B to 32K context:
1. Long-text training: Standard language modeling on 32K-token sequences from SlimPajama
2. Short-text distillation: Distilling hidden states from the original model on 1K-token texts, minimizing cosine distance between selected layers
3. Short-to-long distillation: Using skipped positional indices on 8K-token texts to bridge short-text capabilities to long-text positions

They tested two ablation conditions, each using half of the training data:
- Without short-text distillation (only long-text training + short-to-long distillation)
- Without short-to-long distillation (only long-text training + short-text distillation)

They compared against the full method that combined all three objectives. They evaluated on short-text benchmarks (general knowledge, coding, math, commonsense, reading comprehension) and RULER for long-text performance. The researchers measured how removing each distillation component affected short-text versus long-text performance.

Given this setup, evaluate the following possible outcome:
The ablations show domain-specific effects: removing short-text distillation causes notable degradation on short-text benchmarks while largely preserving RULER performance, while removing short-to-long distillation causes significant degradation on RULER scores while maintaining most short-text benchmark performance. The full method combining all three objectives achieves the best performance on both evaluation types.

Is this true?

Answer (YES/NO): NO